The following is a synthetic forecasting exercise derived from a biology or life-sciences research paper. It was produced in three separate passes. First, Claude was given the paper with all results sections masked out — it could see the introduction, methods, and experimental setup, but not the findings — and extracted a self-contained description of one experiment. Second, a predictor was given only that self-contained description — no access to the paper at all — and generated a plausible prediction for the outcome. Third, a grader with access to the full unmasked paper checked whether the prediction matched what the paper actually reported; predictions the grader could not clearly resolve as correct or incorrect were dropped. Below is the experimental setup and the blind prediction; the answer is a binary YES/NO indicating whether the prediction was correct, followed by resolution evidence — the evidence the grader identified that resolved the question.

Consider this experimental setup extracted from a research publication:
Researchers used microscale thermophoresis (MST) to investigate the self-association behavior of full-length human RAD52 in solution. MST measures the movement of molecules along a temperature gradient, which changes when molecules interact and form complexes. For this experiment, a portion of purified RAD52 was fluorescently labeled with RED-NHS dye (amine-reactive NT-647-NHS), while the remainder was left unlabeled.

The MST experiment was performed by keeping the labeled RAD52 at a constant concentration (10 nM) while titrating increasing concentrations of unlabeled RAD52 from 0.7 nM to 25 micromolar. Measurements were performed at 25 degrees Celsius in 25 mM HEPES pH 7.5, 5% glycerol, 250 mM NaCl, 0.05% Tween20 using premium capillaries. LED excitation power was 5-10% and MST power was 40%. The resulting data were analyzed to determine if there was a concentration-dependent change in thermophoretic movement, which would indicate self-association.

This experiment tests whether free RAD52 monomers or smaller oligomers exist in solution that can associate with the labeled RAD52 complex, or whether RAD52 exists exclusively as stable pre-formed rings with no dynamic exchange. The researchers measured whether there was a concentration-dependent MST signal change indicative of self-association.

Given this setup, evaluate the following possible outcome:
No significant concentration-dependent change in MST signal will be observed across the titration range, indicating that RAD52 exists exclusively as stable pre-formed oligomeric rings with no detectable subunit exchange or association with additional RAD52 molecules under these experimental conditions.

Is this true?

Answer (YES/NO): NO